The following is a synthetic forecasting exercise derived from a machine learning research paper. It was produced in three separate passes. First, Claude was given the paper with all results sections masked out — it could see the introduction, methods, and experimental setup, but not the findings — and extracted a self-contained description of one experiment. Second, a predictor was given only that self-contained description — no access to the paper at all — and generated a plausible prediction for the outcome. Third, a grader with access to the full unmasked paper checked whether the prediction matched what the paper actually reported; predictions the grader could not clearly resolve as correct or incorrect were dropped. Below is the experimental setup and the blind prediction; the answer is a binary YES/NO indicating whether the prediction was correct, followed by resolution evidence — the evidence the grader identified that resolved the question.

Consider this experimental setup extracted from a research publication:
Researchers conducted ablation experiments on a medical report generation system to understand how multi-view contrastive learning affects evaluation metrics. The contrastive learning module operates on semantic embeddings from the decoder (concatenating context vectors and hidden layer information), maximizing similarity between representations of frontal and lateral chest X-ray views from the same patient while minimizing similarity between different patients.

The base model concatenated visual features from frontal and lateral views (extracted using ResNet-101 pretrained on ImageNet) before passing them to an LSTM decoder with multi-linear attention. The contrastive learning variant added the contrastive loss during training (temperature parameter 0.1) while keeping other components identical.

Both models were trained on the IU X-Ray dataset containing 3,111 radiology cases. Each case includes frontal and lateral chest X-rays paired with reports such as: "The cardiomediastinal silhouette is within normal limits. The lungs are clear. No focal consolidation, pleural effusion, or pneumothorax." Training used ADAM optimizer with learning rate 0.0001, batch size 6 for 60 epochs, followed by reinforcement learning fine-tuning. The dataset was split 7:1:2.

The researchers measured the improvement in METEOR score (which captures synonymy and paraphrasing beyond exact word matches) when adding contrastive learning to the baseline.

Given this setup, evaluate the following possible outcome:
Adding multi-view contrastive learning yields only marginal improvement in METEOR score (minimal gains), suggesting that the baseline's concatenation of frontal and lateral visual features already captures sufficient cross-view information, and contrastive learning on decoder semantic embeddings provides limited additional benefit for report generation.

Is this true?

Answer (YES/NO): NO